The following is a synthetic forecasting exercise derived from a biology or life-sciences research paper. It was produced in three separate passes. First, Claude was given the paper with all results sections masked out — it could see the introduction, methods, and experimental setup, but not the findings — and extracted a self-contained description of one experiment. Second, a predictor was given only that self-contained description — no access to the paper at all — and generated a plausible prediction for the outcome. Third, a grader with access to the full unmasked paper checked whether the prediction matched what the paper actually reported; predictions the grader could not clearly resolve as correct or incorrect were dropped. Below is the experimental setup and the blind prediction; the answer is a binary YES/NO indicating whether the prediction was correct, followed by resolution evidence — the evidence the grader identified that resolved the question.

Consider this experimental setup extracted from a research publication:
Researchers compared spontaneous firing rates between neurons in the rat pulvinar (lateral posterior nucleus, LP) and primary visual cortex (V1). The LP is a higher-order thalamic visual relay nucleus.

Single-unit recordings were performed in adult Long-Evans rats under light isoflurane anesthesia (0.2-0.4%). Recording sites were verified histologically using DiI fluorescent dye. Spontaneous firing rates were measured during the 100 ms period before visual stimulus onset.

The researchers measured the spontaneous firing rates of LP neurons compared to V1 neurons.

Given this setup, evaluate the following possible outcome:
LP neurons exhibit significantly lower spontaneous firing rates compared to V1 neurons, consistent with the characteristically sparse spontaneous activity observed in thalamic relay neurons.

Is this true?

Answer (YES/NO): NO